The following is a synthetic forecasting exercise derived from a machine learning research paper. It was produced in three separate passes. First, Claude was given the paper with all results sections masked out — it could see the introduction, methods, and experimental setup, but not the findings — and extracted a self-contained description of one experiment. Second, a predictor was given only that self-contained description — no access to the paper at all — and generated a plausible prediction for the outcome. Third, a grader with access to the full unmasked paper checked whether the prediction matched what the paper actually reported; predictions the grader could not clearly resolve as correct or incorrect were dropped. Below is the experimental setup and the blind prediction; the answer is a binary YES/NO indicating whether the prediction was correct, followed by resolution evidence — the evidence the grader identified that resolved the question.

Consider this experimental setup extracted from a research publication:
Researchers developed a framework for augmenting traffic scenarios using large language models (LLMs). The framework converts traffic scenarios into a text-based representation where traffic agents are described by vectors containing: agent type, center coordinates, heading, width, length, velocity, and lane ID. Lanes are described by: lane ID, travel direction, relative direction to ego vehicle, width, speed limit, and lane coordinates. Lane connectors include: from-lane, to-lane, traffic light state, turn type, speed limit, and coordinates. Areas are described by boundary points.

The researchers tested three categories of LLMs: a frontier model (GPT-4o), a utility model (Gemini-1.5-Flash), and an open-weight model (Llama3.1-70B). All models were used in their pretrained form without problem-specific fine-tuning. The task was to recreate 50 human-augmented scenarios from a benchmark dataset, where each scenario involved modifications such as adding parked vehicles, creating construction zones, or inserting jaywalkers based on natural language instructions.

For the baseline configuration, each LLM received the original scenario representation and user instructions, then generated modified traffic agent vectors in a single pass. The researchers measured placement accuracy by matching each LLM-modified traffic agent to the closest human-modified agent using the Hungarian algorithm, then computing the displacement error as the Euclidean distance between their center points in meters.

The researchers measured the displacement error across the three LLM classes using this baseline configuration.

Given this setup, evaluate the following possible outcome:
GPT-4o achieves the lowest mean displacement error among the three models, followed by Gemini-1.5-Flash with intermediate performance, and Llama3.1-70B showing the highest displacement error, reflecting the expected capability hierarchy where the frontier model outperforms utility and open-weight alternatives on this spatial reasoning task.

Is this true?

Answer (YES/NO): YES